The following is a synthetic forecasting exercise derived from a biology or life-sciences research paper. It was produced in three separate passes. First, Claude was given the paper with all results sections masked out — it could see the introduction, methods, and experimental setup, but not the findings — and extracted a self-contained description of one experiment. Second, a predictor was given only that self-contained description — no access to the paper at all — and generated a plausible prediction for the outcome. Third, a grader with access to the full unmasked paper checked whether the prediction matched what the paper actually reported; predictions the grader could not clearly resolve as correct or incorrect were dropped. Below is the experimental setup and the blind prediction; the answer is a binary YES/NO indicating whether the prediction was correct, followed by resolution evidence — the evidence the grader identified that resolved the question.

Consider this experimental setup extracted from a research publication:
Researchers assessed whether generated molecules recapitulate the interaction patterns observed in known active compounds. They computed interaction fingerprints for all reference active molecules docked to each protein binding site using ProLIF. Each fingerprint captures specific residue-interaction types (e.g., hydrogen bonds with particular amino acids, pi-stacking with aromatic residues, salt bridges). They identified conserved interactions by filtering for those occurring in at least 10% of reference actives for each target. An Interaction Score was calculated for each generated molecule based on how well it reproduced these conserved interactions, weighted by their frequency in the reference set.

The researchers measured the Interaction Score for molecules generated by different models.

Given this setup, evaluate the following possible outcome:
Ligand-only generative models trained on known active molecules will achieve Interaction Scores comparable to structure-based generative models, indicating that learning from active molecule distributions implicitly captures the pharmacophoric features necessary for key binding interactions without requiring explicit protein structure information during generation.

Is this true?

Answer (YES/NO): NO